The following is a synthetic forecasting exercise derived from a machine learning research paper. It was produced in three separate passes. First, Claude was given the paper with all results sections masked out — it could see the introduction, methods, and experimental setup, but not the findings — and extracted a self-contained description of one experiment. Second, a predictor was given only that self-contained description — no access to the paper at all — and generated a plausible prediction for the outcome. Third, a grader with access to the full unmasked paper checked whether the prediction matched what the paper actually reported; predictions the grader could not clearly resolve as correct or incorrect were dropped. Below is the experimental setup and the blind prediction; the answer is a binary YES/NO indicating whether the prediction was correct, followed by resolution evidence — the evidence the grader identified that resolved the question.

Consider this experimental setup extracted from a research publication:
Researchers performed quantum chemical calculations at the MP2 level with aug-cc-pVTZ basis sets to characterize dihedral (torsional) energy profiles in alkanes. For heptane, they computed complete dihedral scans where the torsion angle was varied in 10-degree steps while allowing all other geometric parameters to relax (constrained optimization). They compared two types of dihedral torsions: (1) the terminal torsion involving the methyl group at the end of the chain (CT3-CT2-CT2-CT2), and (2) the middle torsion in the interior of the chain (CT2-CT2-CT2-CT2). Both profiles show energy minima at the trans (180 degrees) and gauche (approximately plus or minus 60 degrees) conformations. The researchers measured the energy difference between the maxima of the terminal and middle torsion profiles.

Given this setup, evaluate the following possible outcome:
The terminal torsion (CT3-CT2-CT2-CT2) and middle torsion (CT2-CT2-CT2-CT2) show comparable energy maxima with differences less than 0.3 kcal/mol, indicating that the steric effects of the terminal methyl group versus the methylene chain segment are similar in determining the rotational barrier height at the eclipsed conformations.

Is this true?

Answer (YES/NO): YES